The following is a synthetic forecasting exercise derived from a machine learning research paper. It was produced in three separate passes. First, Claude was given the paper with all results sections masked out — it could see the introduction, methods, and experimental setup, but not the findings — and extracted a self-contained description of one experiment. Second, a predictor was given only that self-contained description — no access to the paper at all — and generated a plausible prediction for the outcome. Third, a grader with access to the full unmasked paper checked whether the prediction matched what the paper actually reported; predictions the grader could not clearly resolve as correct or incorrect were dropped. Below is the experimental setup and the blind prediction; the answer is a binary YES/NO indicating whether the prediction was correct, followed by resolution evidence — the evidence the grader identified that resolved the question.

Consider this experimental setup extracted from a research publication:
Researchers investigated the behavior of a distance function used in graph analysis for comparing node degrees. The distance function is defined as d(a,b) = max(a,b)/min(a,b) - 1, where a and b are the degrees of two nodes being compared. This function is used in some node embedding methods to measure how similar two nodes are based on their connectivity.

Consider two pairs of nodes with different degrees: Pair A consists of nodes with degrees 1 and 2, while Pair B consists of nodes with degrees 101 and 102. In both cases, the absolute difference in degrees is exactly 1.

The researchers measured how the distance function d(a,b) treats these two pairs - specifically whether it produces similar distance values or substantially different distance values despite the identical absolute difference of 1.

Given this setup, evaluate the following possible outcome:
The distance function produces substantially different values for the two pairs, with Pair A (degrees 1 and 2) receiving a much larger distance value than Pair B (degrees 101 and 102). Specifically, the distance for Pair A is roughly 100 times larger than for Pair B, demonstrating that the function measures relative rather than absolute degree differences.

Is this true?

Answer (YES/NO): YES